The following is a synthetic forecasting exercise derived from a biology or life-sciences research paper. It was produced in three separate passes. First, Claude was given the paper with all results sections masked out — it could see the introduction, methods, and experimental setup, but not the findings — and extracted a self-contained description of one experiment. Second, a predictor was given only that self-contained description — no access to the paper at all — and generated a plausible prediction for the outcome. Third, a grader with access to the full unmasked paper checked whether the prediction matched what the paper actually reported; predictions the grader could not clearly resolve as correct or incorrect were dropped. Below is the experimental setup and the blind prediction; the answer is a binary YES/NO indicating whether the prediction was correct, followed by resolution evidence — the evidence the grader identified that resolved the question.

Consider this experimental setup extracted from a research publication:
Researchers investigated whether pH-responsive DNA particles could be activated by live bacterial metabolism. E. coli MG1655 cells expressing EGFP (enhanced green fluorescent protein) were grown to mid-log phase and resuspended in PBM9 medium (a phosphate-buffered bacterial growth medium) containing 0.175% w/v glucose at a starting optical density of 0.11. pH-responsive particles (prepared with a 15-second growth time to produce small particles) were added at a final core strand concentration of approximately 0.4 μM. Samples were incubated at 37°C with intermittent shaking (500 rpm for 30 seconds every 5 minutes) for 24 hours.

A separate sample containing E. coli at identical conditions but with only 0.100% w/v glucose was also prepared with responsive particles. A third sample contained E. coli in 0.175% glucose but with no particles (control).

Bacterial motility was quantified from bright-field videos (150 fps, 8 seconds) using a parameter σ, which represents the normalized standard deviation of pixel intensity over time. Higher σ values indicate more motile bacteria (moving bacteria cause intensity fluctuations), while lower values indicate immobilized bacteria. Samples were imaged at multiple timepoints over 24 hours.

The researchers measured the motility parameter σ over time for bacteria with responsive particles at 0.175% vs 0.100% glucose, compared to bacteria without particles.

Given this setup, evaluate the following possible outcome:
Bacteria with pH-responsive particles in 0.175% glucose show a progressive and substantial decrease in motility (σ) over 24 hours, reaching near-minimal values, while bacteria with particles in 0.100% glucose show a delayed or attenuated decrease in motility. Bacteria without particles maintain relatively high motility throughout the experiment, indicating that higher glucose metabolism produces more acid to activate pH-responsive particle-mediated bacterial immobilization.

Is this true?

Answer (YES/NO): NO